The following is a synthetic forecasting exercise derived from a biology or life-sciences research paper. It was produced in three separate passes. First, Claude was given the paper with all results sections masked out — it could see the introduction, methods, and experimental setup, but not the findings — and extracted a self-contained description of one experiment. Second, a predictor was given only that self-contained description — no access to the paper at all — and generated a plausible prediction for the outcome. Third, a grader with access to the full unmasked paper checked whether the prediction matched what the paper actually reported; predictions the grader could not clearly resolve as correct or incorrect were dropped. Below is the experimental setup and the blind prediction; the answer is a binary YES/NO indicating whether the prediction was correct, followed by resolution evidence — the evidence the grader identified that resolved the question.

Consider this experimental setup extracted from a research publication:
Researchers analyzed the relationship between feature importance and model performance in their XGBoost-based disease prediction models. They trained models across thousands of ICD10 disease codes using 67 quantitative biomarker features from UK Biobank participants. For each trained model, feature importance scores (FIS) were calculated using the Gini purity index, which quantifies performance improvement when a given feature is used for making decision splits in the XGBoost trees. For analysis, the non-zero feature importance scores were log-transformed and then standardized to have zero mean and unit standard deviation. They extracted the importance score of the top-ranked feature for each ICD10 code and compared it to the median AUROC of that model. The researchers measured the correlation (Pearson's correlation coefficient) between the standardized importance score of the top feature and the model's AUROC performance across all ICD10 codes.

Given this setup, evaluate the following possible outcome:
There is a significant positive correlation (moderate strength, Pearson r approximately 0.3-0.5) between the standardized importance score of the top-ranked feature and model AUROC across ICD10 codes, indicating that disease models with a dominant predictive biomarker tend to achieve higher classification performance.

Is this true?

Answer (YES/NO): NO